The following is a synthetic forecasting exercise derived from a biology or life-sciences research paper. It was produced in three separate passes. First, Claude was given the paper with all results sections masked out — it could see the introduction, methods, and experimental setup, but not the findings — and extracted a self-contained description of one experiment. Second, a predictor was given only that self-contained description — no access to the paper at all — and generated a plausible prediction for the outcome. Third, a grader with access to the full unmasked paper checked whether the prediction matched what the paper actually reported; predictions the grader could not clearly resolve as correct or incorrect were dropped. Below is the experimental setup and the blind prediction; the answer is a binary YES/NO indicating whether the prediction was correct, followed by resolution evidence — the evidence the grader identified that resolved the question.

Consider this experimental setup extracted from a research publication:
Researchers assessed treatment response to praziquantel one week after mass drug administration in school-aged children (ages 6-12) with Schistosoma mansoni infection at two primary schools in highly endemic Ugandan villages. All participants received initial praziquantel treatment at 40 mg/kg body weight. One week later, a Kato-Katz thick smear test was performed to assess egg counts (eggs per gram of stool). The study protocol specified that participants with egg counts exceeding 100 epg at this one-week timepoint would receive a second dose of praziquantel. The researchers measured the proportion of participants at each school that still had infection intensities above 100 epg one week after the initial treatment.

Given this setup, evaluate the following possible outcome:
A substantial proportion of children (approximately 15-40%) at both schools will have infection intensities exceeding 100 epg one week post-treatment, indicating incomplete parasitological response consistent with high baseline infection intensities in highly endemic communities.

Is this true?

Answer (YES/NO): NO